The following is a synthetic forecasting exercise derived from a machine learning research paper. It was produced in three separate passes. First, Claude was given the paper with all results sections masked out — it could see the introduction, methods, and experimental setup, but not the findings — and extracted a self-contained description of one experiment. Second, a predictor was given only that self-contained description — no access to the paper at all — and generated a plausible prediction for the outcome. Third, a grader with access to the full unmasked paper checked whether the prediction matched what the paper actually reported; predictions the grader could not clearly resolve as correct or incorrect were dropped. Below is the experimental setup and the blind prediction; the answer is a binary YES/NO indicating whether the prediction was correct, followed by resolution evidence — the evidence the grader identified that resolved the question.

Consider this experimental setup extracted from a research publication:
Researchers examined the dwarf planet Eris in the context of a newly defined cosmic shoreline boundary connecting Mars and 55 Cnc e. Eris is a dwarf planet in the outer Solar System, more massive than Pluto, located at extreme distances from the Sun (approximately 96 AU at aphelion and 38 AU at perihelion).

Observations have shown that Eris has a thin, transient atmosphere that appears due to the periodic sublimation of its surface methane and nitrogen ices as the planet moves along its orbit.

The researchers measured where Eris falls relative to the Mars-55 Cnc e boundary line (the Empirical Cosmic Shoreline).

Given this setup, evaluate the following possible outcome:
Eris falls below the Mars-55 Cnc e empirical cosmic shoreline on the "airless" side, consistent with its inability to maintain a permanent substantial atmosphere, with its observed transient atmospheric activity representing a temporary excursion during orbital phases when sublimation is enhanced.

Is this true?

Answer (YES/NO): NO